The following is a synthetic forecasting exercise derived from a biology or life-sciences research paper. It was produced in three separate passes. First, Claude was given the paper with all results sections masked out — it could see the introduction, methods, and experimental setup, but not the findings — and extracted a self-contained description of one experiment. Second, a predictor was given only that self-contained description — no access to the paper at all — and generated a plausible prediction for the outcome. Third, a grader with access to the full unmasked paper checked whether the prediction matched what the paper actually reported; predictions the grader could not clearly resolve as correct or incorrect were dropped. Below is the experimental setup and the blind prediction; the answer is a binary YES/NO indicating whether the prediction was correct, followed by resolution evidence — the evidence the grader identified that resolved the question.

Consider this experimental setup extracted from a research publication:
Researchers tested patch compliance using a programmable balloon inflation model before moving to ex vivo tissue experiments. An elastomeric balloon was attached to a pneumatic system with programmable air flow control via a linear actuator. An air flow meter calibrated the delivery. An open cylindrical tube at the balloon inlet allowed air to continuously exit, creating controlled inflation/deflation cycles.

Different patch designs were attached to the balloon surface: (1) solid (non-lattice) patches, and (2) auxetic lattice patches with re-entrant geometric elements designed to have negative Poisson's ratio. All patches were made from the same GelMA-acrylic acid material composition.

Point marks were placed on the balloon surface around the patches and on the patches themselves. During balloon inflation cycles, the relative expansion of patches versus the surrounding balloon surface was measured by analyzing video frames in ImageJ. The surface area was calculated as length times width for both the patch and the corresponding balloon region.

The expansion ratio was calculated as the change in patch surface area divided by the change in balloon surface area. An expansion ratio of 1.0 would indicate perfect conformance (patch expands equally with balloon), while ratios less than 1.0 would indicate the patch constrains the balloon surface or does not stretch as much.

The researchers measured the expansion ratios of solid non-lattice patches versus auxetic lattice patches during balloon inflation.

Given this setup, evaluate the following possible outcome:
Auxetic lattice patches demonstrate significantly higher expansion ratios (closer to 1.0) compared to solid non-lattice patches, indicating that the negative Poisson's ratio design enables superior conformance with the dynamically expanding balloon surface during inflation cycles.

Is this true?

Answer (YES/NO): NO